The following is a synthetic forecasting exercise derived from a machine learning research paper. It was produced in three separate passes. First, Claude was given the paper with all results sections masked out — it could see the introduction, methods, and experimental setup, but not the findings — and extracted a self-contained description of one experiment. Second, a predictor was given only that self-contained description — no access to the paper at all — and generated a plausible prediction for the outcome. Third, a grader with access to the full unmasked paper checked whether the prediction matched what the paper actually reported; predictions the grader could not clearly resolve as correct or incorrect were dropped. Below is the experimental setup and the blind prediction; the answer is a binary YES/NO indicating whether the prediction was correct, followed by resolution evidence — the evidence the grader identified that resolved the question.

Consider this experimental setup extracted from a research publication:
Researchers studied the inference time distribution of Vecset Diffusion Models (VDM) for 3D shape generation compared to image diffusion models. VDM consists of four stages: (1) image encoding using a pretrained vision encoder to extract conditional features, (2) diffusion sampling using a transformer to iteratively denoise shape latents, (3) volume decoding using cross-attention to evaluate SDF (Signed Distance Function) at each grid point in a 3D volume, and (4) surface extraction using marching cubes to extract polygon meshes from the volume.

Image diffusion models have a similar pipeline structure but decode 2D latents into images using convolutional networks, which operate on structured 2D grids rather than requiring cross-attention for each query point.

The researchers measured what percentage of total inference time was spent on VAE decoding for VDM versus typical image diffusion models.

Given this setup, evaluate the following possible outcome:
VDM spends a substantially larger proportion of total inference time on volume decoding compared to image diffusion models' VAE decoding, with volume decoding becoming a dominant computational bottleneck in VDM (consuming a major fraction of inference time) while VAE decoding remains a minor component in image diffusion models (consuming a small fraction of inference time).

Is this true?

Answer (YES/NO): YES